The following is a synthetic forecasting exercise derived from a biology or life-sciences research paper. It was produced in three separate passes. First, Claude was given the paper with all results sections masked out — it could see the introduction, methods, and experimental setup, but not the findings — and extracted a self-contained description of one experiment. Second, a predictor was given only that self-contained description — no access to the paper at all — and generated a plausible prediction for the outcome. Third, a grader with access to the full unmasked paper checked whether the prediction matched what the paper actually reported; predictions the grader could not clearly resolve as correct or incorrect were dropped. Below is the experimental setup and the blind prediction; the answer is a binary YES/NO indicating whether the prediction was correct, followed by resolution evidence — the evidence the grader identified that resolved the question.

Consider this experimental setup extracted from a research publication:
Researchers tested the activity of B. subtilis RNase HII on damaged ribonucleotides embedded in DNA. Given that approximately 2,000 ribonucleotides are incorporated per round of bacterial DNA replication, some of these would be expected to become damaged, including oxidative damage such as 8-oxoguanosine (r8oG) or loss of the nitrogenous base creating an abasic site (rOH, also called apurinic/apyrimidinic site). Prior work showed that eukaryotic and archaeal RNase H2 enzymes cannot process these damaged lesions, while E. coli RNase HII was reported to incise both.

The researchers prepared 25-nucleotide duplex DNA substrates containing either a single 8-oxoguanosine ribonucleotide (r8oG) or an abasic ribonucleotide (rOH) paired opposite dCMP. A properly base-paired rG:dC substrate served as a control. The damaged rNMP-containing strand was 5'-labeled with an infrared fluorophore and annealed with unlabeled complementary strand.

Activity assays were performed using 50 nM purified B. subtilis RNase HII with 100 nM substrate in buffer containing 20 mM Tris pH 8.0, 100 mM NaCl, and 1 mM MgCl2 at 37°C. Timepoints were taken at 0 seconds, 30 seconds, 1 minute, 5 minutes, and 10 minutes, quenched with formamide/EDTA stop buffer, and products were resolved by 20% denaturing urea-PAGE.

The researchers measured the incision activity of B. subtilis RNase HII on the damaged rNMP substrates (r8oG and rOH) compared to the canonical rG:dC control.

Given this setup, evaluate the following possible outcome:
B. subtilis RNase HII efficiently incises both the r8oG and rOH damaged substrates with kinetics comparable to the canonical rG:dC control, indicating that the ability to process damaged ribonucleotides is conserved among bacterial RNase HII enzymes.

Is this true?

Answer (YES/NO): NO